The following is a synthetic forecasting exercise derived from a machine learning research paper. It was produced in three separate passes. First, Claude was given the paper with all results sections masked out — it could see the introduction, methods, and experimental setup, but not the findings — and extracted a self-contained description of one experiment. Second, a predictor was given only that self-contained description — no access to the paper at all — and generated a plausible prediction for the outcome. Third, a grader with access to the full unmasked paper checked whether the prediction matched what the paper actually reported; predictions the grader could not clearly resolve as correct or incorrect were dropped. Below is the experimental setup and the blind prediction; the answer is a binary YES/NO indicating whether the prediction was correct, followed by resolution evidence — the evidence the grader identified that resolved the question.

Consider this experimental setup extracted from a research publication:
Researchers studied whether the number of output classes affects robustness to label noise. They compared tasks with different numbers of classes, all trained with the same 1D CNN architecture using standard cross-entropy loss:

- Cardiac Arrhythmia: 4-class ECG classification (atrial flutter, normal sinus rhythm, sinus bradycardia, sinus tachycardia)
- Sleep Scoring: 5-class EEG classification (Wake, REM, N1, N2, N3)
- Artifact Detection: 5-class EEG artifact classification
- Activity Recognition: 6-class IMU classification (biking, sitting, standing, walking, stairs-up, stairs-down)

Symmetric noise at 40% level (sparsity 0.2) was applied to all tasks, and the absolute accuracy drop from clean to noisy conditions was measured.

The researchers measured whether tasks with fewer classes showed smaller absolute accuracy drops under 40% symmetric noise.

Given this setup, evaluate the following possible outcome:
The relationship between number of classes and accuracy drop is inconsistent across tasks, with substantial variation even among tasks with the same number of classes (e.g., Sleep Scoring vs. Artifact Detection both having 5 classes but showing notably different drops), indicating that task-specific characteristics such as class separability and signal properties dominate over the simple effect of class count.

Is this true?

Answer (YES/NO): NO